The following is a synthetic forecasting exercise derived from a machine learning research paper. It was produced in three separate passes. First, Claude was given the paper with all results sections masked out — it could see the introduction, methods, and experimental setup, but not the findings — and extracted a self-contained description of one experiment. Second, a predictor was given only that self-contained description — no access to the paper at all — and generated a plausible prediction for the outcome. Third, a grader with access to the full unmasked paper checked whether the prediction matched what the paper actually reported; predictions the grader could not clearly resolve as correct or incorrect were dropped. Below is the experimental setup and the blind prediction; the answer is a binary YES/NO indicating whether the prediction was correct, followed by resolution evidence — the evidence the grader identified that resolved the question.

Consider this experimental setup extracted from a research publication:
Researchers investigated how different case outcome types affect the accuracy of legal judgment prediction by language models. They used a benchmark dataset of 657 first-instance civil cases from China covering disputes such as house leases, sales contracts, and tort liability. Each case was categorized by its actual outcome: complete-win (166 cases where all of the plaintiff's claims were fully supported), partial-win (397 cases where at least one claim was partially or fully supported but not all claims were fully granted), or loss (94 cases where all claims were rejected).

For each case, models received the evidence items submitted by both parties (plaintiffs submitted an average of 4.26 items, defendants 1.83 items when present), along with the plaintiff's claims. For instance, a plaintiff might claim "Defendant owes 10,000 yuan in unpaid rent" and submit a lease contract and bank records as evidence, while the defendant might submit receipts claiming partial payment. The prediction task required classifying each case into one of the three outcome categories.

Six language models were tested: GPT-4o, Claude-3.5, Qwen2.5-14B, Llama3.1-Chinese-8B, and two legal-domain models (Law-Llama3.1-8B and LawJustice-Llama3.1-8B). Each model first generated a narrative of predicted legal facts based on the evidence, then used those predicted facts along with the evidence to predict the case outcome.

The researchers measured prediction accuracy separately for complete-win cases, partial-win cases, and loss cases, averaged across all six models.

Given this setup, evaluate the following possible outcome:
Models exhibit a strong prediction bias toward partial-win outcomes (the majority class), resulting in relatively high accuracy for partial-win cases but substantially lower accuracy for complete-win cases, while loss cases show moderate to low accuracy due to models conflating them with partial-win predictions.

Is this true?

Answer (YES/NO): NO